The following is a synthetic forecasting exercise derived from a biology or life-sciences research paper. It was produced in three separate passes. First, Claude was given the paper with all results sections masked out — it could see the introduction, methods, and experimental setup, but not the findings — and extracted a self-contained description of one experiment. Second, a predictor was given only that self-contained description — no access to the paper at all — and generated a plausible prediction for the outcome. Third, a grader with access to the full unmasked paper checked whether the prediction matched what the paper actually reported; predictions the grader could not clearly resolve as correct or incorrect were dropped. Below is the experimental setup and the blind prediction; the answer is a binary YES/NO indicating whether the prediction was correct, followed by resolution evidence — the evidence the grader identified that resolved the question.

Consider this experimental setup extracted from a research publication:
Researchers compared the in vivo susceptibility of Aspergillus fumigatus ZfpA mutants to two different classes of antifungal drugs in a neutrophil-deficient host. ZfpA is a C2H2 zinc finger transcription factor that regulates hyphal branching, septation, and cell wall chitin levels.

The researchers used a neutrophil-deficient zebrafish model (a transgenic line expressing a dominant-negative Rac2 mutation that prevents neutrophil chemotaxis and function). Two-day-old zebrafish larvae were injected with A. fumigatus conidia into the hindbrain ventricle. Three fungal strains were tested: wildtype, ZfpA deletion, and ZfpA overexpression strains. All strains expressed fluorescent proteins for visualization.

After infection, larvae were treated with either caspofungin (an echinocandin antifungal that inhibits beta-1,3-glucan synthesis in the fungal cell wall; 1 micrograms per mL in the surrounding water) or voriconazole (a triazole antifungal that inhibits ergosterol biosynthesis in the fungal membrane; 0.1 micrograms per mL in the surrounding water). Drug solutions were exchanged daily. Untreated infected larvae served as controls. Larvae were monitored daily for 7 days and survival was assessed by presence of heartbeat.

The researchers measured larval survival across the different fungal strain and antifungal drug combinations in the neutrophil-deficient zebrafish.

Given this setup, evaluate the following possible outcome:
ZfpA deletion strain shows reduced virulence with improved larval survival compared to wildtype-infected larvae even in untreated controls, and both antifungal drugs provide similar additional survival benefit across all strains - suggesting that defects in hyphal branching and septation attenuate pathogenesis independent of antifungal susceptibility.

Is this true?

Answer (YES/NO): NO